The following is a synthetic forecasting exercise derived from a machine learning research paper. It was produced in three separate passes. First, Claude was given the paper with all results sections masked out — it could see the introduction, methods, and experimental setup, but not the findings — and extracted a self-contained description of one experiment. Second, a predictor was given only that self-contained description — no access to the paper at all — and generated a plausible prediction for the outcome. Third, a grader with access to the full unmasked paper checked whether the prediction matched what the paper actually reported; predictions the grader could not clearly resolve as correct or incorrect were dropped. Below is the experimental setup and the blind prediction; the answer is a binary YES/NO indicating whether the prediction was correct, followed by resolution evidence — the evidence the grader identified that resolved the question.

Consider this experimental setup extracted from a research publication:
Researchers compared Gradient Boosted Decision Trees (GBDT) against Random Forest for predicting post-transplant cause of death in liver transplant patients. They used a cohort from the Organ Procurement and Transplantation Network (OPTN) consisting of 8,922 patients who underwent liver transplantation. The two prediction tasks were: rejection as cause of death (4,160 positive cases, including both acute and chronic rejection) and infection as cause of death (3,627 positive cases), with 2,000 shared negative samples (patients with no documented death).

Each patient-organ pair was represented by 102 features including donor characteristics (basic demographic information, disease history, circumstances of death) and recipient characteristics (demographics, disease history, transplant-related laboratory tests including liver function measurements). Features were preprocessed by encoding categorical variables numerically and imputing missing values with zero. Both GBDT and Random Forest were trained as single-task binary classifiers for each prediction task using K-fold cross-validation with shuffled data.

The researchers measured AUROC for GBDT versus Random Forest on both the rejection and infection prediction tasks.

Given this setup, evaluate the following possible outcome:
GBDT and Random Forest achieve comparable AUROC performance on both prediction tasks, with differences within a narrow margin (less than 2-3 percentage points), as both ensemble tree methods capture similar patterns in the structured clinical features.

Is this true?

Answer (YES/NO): YES